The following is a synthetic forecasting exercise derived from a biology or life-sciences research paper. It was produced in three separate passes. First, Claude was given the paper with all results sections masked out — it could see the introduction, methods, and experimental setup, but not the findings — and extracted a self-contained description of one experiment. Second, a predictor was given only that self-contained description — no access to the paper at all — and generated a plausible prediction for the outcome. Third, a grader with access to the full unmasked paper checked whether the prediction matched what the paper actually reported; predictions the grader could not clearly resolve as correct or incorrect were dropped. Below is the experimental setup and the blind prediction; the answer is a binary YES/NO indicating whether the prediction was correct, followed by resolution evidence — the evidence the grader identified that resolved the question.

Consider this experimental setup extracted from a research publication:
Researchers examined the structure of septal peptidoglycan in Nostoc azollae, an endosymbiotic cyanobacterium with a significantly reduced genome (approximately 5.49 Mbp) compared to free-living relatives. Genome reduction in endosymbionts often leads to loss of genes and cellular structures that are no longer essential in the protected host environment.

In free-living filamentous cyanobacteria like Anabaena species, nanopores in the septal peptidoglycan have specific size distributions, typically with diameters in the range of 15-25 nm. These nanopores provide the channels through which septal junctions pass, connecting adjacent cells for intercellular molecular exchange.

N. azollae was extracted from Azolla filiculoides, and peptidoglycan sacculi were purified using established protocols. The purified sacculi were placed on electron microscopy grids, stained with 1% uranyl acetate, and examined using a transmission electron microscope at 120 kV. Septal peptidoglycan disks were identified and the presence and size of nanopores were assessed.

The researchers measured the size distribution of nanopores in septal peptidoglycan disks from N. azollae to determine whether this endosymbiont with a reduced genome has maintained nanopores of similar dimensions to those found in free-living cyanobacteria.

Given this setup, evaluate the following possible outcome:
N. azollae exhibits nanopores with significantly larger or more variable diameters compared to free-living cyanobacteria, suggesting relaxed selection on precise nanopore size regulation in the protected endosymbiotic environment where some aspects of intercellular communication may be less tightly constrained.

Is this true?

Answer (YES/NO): NO